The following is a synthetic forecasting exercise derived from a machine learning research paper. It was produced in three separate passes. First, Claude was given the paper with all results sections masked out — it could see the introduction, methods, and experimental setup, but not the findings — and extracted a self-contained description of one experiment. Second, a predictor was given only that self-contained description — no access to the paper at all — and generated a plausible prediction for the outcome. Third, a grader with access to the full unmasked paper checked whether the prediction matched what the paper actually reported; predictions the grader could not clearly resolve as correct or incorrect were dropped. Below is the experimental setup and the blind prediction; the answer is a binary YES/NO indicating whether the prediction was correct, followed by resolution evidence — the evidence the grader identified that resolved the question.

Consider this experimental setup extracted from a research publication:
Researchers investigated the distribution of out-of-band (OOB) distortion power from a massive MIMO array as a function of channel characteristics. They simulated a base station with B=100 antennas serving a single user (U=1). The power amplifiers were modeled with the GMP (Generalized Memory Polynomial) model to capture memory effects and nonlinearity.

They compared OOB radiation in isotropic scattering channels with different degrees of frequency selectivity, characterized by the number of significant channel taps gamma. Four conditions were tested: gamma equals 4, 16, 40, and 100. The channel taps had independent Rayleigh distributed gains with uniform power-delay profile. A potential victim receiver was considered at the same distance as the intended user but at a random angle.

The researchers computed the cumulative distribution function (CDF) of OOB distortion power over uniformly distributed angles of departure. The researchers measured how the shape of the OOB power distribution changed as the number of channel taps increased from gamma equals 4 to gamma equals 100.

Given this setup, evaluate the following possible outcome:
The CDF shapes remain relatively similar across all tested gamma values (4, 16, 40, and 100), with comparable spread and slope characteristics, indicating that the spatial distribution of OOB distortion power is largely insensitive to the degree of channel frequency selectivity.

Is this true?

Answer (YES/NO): NO